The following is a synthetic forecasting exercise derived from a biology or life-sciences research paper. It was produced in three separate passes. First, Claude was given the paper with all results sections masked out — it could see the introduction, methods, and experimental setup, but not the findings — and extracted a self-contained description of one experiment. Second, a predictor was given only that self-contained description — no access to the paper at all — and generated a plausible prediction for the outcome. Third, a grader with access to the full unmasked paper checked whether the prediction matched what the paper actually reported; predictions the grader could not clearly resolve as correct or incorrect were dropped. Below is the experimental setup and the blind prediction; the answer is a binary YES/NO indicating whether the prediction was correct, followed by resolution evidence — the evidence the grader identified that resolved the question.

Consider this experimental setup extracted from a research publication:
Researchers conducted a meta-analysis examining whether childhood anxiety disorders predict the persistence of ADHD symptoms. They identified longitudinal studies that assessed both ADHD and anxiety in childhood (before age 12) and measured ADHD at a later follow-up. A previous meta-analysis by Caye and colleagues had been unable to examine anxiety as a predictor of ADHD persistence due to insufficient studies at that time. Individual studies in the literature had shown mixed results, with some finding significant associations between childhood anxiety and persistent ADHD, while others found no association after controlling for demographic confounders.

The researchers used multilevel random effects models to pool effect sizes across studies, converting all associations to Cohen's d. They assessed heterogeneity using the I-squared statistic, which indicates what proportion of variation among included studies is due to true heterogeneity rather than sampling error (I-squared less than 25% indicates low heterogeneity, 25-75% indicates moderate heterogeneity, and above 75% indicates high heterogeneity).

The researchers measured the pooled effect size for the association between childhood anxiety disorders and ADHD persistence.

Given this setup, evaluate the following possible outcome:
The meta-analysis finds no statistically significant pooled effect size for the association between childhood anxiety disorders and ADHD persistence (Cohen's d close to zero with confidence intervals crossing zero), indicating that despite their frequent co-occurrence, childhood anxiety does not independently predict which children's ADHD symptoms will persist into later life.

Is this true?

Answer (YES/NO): NO